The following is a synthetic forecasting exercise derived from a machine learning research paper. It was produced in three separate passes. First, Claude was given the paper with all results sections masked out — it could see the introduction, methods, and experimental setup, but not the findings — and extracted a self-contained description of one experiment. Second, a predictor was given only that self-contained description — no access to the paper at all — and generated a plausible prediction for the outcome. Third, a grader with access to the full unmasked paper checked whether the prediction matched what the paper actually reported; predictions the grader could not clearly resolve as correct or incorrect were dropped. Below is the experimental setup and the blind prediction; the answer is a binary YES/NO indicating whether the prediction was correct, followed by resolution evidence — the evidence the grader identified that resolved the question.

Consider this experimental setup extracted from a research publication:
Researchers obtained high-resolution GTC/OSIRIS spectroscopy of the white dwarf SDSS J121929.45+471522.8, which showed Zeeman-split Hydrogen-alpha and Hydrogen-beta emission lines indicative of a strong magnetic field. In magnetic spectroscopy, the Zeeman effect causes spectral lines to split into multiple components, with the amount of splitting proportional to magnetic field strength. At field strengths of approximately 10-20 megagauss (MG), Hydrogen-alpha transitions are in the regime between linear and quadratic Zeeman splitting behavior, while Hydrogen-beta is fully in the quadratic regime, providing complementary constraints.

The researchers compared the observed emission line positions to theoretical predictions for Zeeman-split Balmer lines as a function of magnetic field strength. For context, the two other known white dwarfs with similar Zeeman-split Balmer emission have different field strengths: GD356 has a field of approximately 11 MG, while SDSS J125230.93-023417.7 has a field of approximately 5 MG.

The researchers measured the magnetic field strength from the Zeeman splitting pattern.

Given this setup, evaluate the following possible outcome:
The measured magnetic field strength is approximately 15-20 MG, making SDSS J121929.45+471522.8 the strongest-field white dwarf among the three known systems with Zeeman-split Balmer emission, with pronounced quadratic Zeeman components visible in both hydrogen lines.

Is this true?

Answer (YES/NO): NO